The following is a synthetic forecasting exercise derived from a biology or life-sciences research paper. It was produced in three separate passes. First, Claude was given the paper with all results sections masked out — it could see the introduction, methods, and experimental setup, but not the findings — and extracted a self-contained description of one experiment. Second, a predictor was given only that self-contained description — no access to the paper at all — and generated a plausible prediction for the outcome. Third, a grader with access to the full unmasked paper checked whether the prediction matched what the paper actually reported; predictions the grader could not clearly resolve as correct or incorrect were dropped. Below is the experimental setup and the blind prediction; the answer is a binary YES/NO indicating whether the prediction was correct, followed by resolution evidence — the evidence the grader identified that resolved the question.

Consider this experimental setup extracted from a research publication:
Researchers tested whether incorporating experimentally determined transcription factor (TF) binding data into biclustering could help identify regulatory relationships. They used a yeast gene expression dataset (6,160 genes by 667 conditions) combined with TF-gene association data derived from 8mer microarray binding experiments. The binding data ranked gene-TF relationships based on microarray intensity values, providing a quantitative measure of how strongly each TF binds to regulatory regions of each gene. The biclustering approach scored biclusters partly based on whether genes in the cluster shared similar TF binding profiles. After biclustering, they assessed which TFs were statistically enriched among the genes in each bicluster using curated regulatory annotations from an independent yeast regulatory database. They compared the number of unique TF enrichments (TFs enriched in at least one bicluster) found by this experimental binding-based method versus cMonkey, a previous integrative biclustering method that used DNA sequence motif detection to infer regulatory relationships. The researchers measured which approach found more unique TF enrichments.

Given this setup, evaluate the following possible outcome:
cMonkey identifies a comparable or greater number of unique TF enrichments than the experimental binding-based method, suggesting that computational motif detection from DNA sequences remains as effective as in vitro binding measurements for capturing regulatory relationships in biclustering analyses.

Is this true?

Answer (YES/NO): NO